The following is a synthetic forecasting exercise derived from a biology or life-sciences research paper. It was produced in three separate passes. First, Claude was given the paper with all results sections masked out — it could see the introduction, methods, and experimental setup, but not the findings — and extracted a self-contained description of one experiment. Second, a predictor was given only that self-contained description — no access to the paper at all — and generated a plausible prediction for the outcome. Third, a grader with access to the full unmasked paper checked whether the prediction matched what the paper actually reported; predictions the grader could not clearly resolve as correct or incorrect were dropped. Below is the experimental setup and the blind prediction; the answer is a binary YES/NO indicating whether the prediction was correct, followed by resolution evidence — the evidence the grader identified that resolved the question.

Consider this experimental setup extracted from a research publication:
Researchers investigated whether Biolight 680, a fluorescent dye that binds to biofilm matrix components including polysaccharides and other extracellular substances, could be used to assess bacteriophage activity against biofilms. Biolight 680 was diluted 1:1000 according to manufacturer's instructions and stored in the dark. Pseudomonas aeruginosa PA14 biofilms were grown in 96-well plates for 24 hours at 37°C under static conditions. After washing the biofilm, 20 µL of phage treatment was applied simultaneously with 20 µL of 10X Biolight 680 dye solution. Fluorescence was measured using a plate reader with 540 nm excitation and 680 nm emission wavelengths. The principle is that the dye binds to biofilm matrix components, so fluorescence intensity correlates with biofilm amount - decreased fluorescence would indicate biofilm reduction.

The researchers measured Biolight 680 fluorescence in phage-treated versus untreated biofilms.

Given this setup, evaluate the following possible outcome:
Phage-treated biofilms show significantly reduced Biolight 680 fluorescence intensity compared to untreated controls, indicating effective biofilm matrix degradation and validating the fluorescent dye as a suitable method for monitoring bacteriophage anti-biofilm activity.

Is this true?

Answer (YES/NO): NO